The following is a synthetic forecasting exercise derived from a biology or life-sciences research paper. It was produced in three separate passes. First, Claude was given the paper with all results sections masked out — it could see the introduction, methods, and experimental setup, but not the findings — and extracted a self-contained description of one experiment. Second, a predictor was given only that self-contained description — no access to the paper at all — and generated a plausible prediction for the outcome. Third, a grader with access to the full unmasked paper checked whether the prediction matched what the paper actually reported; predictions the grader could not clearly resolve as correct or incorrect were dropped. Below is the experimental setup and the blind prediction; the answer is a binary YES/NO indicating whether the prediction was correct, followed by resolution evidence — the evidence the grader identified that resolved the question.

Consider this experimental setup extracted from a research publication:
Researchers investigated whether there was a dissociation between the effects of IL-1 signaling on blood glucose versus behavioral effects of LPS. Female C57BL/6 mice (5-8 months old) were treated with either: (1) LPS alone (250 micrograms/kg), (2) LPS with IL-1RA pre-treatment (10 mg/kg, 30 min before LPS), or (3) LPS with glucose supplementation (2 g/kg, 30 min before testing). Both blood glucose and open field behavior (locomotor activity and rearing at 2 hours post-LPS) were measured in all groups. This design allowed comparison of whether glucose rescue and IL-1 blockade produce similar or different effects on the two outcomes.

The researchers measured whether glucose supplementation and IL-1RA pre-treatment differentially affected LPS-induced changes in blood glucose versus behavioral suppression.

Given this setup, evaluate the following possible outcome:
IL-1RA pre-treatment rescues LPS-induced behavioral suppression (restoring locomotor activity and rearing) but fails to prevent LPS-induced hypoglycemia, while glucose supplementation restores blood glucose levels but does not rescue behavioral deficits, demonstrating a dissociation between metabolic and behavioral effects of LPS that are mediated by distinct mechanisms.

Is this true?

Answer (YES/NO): NO